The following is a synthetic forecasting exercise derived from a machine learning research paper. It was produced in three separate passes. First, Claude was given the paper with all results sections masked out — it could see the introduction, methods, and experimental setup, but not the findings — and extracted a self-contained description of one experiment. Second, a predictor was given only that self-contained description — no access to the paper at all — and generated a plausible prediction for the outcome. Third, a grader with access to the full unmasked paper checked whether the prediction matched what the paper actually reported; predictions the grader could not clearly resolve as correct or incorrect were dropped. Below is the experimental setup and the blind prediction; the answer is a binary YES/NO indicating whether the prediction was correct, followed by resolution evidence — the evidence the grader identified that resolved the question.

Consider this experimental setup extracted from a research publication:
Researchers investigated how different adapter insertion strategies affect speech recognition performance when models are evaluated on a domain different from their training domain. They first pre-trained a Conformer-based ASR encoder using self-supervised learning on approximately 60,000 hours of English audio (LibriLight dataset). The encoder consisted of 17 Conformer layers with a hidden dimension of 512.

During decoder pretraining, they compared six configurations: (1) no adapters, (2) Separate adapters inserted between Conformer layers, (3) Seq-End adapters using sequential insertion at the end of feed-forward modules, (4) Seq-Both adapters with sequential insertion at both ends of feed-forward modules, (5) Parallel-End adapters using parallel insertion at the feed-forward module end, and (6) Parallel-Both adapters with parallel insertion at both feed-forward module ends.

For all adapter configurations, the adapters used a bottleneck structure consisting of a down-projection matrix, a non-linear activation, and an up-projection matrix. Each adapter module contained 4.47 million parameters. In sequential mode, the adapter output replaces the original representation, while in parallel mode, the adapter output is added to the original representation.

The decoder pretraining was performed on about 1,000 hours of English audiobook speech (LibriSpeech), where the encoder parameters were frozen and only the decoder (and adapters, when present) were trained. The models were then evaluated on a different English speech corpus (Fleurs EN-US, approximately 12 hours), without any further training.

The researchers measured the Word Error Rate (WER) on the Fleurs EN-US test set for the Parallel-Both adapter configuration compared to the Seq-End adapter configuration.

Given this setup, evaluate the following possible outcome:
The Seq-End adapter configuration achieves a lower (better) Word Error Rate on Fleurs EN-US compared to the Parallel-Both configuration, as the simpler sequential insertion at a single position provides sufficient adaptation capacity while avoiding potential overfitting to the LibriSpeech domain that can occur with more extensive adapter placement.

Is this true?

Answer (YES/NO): YES